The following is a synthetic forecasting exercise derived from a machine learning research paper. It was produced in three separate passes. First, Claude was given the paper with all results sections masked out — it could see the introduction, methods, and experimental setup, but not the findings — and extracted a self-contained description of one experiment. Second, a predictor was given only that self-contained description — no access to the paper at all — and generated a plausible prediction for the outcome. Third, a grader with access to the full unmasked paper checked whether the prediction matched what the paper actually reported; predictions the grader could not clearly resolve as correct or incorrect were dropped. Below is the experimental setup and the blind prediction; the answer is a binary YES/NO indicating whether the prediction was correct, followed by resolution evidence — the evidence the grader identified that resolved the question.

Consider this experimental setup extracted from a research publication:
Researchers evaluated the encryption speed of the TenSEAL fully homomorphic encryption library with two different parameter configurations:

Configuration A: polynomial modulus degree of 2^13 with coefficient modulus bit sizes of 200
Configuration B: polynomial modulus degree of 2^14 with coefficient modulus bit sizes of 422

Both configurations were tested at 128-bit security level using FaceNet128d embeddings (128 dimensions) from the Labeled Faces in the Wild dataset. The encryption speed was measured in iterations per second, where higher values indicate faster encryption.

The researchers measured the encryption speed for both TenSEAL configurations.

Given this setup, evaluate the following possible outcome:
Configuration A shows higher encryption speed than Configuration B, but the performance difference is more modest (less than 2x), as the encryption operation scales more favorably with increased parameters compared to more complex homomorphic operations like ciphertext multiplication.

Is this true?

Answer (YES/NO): NO